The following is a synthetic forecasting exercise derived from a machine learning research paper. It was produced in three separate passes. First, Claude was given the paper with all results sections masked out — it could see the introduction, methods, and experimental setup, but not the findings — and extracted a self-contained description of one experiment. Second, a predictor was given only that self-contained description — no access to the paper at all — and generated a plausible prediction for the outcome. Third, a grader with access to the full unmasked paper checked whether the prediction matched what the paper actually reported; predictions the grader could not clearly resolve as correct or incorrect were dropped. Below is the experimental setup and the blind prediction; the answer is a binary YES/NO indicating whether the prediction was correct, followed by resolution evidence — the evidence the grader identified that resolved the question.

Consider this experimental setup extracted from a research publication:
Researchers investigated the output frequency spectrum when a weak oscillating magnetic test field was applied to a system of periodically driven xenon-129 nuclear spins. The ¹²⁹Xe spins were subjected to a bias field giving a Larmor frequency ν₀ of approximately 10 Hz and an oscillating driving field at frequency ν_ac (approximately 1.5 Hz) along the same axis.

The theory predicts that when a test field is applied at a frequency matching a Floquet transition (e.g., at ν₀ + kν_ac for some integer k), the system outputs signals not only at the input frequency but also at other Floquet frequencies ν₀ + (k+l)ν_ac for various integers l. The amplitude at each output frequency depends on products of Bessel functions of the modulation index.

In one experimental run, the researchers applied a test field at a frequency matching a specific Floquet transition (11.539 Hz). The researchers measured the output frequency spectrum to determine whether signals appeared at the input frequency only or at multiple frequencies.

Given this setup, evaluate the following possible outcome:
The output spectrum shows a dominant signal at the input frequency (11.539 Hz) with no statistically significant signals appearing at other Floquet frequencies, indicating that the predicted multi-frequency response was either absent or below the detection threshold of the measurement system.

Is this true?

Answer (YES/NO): NO